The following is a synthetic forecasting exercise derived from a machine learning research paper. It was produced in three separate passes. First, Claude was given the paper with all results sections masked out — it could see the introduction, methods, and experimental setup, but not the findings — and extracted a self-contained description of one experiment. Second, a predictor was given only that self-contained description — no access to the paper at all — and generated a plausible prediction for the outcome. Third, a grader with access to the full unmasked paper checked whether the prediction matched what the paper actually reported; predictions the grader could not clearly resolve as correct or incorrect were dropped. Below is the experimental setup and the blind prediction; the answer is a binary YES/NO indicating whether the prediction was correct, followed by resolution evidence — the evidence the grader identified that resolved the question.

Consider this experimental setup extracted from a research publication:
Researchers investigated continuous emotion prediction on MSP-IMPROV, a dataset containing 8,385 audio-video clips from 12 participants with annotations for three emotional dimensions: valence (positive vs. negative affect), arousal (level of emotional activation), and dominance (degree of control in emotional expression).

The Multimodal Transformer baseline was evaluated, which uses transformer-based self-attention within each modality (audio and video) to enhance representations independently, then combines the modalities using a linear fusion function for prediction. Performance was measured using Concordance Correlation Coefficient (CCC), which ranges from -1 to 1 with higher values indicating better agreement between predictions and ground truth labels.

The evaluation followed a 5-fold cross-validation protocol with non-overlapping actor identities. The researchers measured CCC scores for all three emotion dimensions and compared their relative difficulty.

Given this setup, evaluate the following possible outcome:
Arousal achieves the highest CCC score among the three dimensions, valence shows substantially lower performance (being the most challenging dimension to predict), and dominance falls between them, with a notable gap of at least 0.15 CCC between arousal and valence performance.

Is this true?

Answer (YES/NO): NO